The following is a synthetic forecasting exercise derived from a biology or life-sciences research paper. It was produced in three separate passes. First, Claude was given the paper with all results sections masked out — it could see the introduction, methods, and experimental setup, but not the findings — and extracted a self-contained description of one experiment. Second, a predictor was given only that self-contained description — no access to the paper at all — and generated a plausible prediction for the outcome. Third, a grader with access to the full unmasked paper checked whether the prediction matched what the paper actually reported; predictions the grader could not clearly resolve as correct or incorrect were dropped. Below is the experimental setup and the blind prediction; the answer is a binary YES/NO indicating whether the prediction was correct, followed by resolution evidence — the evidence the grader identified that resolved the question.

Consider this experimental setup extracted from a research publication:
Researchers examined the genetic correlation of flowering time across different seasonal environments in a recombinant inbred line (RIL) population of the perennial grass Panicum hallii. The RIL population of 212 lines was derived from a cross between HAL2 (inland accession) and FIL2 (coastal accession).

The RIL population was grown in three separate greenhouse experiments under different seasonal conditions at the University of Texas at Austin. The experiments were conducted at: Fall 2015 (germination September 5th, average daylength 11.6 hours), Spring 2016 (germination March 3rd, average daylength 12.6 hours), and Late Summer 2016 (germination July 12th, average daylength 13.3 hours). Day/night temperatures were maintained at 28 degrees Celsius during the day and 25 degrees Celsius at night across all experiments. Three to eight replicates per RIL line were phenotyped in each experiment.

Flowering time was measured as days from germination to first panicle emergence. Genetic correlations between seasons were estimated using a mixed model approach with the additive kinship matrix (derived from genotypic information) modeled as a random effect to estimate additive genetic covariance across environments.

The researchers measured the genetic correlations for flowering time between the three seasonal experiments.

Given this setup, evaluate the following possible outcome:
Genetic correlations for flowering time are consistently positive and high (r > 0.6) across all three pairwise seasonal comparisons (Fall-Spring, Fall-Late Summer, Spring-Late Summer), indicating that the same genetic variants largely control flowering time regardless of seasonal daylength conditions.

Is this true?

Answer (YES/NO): NO